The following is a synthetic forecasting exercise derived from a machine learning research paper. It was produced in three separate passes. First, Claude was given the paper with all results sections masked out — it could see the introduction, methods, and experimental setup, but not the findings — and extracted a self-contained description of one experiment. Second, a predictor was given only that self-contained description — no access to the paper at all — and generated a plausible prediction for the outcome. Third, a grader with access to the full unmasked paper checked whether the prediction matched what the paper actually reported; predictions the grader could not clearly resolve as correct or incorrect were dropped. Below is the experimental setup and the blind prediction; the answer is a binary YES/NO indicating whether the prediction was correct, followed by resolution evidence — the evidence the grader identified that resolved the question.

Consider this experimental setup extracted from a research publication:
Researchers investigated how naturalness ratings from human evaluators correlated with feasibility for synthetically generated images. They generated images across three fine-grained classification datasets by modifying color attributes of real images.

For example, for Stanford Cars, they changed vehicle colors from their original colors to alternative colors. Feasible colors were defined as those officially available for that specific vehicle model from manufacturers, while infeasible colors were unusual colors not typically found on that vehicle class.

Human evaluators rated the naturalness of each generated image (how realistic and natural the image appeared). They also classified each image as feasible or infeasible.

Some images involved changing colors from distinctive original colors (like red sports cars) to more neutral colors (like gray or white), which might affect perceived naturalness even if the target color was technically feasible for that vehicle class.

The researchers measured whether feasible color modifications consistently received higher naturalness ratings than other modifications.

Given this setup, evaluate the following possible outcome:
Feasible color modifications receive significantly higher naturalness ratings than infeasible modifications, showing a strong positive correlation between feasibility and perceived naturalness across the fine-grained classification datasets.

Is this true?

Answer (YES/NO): NO